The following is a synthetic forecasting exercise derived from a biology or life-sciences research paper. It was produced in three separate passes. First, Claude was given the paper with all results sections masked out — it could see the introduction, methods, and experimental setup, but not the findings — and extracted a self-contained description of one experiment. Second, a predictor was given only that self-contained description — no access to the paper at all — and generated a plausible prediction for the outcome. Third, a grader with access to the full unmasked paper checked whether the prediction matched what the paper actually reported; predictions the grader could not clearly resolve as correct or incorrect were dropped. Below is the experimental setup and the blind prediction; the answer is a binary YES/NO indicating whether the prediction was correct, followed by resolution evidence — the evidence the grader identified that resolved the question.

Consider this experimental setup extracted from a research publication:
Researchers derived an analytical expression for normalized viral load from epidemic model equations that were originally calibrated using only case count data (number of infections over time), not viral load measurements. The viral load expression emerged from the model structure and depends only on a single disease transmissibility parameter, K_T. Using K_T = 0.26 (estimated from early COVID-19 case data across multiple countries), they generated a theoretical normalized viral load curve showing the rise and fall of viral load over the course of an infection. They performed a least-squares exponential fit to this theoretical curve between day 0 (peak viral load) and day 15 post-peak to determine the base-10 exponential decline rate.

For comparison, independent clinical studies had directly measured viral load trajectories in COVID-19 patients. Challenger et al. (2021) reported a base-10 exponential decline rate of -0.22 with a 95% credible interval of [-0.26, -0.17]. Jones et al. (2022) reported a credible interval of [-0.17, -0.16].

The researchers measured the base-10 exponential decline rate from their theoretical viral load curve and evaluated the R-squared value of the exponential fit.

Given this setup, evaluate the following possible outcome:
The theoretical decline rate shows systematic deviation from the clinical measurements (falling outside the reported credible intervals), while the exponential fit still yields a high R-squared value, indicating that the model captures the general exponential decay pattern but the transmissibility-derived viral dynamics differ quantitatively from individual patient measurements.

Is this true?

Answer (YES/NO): NO